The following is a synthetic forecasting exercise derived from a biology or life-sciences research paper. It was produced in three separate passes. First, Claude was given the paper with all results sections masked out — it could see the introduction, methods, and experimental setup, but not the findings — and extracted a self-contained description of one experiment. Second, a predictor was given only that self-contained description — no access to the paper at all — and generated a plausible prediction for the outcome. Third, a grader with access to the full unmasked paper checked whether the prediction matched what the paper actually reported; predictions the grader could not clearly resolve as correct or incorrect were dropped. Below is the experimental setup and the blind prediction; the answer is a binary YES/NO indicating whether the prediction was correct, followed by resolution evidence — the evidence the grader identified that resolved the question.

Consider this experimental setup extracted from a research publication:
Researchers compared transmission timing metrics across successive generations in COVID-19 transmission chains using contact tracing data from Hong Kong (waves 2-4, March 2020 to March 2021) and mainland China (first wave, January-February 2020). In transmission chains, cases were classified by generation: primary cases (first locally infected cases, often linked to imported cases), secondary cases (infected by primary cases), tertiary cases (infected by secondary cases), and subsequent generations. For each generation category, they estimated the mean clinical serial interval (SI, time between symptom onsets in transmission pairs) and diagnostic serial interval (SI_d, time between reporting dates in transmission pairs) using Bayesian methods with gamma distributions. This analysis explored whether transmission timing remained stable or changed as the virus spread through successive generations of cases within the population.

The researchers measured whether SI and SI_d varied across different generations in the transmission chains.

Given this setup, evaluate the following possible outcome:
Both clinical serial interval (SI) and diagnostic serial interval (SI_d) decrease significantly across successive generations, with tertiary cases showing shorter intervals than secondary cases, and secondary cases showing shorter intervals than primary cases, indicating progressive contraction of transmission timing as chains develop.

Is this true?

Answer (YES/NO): NO